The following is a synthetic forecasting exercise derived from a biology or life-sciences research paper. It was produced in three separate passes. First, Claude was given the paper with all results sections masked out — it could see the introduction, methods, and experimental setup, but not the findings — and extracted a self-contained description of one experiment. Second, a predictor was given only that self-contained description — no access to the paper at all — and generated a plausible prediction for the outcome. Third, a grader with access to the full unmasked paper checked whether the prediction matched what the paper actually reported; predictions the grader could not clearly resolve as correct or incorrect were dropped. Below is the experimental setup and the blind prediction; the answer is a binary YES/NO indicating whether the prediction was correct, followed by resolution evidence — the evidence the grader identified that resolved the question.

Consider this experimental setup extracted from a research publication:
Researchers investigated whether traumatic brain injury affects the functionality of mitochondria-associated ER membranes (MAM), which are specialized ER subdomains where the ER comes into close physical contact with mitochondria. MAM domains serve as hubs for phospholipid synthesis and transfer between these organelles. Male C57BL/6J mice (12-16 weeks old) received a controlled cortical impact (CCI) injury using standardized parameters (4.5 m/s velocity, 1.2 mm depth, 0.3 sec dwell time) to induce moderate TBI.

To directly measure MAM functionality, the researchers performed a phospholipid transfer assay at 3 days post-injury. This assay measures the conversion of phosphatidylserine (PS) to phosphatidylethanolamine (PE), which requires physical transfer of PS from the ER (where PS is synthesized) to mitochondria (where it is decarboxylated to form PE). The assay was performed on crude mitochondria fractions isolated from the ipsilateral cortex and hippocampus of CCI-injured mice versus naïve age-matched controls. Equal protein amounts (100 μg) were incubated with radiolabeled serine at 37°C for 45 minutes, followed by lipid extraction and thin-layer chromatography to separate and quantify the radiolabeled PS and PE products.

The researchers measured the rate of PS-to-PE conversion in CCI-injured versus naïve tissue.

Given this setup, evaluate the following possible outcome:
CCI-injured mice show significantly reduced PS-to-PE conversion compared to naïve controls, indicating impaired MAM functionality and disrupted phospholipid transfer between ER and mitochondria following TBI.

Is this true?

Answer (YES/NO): NO